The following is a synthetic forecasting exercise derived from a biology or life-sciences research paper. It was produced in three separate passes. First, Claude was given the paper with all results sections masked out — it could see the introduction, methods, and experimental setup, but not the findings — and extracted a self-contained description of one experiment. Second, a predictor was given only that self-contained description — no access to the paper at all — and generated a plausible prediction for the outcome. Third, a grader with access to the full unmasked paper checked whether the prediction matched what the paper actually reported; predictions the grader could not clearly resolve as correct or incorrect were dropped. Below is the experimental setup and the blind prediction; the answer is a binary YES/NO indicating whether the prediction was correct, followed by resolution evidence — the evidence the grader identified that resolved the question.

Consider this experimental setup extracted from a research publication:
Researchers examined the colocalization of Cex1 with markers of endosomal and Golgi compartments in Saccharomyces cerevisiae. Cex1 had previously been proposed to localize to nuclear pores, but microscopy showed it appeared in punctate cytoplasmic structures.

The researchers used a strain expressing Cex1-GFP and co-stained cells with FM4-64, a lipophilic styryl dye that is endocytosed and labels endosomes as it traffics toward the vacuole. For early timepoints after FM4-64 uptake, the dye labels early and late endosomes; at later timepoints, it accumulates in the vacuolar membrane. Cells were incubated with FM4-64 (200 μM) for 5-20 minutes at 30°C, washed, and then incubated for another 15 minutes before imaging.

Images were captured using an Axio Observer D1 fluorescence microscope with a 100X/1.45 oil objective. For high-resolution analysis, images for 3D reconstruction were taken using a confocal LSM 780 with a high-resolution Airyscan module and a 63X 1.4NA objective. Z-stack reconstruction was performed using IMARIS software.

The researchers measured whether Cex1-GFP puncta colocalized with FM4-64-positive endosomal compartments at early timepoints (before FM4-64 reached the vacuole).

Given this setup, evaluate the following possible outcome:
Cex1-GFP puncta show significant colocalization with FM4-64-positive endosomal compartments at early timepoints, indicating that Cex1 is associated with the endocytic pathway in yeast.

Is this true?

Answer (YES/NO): YES